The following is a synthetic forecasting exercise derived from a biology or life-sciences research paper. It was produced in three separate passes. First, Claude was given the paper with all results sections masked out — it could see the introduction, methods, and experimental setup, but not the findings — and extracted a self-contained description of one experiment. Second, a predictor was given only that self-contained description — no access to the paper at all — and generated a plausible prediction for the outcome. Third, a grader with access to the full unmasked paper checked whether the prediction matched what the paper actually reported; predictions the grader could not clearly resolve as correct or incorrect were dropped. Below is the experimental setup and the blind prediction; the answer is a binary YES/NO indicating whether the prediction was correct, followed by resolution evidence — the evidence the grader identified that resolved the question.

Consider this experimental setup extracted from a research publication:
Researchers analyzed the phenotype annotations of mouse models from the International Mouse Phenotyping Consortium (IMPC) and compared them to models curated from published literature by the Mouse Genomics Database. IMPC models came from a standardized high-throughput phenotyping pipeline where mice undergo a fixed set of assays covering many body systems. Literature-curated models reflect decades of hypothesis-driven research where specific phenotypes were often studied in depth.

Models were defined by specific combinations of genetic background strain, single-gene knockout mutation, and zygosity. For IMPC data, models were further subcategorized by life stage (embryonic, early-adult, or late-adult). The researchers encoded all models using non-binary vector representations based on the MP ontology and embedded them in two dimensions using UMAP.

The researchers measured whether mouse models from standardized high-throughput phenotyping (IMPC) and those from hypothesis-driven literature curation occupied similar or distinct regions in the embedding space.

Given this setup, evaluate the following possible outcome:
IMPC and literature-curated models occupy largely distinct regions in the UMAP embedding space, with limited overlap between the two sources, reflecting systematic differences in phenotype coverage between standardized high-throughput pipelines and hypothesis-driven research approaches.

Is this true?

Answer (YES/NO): NO